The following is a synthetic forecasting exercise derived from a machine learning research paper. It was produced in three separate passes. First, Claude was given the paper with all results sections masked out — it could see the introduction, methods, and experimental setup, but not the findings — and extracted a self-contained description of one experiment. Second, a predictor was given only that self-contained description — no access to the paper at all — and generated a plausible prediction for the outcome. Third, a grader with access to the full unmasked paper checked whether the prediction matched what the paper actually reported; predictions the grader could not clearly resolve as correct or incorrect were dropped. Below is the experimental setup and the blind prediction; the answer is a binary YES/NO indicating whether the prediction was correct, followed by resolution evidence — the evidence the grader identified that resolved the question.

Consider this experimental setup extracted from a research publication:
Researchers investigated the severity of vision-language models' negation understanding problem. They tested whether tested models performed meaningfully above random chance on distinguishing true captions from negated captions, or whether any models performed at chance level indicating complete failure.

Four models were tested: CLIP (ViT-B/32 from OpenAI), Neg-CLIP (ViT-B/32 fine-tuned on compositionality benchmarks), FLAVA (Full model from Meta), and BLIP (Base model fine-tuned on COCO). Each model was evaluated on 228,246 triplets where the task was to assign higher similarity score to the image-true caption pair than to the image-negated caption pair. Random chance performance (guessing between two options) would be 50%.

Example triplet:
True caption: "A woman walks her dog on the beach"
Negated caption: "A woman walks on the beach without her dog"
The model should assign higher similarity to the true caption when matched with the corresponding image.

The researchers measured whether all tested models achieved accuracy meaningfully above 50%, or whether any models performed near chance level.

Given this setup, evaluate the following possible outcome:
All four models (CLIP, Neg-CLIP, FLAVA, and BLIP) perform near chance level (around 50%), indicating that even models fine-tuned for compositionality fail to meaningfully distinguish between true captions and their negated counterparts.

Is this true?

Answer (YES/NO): NO